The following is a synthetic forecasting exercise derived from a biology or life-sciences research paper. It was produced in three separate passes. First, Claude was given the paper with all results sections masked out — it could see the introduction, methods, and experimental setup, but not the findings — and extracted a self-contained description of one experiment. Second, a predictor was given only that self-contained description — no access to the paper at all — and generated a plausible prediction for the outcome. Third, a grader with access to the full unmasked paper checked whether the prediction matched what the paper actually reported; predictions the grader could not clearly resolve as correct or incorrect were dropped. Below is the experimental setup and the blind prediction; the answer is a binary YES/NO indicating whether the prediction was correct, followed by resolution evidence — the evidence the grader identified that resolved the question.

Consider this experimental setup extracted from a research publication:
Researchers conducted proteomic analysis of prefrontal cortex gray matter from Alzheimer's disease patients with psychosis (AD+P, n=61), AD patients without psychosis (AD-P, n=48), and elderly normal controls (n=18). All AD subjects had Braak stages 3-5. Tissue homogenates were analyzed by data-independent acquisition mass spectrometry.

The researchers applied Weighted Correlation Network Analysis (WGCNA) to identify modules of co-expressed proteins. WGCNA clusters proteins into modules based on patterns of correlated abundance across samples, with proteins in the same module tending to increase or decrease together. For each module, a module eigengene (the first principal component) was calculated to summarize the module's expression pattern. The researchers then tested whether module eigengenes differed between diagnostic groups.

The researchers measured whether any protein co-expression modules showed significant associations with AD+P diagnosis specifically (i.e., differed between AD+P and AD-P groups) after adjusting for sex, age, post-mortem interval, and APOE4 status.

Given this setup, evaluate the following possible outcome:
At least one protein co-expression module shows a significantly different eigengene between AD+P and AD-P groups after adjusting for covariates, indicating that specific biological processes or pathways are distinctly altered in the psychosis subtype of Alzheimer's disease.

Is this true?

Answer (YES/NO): NO